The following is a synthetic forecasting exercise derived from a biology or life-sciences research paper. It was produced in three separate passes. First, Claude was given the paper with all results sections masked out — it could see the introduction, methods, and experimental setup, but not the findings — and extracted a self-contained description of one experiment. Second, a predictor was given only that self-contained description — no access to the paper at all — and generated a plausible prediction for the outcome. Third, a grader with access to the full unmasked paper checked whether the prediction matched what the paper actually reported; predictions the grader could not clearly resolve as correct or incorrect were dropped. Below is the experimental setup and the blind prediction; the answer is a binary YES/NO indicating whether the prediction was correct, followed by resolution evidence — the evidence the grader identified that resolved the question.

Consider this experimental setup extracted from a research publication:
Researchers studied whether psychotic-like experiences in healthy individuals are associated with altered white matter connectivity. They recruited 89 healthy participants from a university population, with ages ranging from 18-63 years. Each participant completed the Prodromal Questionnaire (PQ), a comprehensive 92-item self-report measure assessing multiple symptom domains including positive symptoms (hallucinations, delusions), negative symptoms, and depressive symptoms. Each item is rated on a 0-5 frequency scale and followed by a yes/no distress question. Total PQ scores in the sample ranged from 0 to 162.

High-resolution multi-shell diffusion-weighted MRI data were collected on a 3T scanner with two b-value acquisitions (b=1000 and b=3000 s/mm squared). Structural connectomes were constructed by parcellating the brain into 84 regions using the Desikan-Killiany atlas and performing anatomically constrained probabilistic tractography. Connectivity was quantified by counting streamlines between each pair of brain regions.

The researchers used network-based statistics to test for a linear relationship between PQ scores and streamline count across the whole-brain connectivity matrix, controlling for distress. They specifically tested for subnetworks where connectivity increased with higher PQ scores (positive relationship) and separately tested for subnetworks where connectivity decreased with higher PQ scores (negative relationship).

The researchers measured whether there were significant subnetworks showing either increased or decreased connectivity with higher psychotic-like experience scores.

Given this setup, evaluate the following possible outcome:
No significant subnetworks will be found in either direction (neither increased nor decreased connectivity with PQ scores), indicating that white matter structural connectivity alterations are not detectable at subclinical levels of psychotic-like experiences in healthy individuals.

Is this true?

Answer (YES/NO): NO